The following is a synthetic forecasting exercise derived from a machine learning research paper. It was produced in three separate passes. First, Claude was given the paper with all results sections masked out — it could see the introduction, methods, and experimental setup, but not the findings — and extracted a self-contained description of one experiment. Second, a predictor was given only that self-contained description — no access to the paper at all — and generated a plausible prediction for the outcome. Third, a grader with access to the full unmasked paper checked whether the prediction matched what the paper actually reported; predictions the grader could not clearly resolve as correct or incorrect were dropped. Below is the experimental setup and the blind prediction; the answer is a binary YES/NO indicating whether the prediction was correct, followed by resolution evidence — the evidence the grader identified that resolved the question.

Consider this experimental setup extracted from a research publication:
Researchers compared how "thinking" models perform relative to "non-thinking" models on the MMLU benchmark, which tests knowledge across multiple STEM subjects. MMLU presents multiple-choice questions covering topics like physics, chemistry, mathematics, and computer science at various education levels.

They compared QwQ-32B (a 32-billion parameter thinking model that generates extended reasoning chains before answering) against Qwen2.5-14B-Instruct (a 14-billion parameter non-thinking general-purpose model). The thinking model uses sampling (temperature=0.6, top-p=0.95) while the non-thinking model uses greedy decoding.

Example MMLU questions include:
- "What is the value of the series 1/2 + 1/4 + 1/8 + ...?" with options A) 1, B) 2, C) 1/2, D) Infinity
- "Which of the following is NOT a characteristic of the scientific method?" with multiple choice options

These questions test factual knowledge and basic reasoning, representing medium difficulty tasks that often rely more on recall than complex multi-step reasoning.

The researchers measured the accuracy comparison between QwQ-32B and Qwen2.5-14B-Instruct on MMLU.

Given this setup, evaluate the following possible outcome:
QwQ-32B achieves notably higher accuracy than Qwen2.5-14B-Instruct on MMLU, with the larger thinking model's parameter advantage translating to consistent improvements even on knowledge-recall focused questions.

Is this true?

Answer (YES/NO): NO